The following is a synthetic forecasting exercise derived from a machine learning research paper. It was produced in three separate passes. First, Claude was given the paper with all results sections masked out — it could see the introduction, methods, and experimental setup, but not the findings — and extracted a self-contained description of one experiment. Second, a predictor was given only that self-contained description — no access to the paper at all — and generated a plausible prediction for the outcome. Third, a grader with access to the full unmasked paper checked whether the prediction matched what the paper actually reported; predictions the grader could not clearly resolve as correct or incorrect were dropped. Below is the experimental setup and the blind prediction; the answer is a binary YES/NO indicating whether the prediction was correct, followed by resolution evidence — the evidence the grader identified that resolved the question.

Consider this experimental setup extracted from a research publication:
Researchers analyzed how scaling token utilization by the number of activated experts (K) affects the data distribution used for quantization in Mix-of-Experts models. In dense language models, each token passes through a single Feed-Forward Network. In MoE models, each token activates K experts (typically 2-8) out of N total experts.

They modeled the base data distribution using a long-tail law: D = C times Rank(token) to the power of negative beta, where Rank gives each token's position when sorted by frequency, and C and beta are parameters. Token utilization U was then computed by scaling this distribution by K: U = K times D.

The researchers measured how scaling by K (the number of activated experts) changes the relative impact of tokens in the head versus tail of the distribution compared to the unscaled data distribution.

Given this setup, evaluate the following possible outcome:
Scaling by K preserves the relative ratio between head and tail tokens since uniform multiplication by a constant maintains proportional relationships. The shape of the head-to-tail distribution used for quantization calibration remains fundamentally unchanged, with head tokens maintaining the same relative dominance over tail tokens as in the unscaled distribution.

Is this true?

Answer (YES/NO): NO